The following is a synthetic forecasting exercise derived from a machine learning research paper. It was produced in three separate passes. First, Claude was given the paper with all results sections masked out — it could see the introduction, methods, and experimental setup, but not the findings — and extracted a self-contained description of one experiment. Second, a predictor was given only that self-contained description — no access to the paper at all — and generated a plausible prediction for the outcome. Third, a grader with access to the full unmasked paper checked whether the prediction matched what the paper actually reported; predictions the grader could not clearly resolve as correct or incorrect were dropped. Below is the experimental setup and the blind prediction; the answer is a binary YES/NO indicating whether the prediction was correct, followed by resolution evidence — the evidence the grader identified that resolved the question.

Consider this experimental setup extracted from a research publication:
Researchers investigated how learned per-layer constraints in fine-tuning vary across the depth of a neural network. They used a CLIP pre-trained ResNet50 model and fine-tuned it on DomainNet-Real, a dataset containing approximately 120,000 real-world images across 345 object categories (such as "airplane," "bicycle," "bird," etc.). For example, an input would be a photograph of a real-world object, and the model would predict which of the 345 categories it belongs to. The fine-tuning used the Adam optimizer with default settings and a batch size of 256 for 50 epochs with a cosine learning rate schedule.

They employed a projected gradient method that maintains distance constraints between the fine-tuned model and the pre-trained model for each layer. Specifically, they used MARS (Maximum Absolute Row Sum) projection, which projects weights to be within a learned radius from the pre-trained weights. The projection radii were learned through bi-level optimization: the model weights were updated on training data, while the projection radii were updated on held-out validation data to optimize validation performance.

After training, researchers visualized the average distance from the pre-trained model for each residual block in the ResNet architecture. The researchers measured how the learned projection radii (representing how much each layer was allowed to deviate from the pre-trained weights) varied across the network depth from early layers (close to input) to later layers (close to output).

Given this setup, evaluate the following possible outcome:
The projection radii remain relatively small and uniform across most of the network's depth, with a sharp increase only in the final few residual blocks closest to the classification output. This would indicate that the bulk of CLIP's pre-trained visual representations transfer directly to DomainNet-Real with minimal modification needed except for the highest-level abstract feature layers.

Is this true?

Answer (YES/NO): NO